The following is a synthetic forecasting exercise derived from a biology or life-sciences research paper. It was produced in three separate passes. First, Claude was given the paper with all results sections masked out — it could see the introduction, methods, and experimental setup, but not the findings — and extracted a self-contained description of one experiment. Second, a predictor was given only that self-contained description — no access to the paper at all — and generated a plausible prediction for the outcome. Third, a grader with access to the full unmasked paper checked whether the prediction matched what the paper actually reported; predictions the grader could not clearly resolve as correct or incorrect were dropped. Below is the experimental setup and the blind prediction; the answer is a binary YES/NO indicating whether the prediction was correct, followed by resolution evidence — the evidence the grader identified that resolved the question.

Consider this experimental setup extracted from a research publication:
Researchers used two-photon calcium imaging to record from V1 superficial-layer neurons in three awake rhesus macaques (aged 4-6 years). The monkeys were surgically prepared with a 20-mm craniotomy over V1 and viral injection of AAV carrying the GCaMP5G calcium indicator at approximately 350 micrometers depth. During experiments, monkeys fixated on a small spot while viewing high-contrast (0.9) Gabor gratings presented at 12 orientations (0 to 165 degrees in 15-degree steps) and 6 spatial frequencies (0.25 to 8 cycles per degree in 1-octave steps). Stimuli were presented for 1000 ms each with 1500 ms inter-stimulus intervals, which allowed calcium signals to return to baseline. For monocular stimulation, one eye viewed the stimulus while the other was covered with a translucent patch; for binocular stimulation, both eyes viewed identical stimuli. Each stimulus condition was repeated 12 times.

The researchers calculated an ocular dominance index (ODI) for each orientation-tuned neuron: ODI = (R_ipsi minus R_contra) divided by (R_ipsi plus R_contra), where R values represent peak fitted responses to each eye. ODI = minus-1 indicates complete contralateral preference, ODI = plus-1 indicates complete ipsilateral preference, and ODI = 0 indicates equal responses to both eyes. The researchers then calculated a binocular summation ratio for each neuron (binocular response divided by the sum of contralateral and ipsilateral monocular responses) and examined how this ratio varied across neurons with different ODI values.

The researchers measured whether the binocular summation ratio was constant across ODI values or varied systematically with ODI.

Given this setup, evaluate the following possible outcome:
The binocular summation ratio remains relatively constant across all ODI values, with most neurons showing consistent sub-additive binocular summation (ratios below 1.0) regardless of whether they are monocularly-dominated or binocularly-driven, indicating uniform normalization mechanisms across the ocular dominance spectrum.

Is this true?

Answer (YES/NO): NO